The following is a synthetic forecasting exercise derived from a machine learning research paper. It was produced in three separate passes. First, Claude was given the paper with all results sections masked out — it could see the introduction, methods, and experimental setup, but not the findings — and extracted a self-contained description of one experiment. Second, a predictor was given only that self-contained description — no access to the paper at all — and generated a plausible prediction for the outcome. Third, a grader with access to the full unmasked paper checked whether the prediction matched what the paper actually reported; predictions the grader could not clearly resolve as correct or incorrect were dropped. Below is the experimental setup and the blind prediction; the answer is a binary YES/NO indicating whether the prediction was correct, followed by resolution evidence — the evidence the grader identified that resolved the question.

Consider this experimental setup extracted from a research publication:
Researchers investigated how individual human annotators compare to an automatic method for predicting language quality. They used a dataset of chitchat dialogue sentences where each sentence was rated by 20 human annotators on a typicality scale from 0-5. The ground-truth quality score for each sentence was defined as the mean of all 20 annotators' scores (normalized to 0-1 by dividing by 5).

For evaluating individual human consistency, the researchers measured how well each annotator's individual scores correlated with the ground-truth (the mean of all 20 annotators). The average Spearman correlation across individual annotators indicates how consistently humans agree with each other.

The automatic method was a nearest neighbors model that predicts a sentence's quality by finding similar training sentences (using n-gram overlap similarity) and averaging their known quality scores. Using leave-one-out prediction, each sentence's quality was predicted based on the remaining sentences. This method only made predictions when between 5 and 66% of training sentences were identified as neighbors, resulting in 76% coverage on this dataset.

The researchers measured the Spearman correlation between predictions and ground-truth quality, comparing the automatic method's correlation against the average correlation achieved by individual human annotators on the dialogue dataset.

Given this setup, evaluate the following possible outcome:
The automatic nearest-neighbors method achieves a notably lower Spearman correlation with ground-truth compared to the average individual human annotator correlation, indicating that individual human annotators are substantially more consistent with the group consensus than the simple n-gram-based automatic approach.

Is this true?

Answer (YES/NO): NO